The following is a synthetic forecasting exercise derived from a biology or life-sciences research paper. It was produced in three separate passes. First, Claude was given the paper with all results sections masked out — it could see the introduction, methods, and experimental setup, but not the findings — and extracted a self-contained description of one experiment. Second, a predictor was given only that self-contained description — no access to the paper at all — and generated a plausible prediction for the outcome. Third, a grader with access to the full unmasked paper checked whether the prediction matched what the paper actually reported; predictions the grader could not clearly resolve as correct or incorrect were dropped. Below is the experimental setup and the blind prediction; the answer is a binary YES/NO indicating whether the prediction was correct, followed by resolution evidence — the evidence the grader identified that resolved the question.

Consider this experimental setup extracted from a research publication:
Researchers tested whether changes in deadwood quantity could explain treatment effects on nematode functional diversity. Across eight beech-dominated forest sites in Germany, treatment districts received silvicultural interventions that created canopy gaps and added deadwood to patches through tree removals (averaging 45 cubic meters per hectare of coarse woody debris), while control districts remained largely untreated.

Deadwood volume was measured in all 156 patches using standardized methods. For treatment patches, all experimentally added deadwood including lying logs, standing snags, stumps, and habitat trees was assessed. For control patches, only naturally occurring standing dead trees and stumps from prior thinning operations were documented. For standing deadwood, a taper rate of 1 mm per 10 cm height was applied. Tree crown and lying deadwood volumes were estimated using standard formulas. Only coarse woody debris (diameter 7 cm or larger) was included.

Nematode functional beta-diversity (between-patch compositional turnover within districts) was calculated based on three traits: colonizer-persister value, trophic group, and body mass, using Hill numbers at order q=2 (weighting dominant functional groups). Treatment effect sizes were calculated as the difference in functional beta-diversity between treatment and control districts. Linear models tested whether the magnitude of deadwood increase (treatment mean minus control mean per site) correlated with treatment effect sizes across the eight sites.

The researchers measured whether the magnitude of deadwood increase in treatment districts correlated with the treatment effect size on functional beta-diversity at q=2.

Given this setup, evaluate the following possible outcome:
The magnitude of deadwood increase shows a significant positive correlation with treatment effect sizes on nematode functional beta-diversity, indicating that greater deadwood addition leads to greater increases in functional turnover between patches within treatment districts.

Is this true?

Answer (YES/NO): NO